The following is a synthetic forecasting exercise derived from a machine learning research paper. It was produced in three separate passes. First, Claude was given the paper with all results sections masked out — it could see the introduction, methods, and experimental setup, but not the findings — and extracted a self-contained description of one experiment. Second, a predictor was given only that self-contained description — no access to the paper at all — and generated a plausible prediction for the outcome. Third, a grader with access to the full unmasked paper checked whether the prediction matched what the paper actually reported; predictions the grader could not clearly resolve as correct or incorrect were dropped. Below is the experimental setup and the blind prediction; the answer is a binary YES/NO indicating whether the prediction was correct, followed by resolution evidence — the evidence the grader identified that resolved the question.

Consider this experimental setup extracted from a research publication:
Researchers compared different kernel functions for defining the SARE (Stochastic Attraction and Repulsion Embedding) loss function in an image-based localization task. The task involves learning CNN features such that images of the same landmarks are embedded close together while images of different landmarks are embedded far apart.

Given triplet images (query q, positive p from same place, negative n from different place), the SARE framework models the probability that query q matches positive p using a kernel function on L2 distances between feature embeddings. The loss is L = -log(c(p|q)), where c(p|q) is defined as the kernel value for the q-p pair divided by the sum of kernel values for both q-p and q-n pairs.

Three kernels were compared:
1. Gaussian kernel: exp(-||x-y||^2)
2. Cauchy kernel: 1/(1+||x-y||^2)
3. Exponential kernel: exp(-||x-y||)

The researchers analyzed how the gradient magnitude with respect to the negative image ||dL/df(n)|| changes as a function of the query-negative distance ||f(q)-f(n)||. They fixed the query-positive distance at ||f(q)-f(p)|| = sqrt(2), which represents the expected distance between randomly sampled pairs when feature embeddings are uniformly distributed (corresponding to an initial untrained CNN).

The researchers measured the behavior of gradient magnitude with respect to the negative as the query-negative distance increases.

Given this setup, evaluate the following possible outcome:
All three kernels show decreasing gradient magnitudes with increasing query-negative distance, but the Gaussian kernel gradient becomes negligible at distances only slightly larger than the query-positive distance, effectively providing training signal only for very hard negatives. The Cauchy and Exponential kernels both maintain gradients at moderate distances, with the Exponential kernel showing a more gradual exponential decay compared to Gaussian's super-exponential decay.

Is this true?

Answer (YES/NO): NO